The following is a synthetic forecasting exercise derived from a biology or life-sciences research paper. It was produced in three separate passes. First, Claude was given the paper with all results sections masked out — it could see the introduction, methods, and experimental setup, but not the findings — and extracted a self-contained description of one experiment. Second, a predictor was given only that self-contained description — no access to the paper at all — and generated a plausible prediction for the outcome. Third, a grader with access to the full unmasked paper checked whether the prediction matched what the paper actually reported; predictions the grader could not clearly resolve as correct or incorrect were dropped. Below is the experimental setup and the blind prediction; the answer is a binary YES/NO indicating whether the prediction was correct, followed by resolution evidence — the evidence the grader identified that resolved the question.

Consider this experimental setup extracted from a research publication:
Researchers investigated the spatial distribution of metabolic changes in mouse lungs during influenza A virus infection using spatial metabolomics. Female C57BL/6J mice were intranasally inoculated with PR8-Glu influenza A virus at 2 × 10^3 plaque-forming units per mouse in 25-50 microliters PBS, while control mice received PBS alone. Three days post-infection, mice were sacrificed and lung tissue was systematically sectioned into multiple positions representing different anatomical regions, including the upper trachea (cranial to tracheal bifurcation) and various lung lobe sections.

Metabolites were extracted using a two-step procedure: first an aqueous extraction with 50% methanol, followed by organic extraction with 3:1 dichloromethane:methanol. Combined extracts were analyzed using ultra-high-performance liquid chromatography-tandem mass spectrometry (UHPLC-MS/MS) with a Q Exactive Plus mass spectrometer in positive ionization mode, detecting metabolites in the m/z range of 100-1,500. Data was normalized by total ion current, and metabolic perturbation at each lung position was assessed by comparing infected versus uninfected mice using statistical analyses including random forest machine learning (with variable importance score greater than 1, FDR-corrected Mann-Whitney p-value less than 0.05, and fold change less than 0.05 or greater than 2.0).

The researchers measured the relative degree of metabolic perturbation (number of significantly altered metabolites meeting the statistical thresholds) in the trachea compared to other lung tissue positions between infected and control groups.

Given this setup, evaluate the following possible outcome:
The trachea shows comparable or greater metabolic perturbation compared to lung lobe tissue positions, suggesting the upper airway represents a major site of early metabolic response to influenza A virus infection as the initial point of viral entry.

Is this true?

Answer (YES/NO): NO